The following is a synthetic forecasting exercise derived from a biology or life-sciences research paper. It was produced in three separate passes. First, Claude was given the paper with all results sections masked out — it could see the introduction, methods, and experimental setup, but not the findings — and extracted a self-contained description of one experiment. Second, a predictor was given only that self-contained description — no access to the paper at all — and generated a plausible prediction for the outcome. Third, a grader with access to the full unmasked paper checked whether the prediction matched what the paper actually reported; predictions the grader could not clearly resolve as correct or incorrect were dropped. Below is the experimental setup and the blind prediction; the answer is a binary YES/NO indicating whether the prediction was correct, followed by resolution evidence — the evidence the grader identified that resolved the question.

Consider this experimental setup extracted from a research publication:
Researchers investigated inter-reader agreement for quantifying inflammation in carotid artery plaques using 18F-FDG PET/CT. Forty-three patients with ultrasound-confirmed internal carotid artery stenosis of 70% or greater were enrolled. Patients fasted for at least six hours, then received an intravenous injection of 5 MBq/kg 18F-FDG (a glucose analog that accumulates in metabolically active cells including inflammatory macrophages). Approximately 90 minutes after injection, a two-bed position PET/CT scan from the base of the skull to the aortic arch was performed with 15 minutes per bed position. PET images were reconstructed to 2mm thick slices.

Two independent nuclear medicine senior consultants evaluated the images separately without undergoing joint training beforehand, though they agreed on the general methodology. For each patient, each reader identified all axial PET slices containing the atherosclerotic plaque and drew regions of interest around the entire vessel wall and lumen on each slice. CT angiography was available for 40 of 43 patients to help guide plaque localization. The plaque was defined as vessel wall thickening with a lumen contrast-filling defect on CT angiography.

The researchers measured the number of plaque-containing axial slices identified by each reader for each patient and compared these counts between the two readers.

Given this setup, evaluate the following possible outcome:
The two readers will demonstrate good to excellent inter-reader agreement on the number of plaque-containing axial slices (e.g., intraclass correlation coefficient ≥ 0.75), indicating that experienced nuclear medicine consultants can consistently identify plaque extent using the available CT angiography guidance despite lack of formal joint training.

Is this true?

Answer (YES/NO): NO